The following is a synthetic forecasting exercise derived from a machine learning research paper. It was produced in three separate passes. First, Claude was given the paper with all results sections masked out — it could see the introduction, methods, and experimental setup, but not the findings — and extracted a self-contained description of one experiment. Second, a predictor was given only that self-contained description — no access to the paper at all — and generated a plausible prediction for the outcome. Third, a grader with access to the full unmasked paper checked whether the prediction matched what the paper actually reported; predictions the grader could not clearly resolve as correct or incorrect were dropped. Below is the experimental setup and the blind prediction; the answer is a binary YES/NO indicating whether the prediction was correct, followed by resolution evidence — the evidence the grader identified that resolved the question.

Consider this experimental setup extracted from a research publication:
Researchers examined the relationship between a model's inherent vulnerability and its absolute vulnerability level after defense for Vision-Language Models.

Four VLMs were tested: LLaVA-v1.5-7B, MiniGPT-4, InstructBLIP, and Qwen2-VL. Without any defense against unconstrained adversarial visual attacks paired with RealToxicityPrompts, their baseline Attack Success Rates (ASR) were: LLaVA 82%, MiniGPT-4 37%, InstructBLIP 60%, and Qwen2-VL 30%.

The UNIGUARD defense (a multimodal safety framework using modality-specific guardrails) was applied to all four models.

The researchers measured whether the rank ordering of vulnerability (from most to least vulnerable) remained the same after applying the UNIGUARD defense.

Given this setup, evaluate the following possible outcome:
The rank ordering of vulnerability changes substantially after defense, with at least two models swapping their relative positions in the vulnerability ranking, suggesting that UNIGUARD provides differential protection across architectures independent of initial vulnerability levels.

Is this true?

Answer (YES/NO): YES